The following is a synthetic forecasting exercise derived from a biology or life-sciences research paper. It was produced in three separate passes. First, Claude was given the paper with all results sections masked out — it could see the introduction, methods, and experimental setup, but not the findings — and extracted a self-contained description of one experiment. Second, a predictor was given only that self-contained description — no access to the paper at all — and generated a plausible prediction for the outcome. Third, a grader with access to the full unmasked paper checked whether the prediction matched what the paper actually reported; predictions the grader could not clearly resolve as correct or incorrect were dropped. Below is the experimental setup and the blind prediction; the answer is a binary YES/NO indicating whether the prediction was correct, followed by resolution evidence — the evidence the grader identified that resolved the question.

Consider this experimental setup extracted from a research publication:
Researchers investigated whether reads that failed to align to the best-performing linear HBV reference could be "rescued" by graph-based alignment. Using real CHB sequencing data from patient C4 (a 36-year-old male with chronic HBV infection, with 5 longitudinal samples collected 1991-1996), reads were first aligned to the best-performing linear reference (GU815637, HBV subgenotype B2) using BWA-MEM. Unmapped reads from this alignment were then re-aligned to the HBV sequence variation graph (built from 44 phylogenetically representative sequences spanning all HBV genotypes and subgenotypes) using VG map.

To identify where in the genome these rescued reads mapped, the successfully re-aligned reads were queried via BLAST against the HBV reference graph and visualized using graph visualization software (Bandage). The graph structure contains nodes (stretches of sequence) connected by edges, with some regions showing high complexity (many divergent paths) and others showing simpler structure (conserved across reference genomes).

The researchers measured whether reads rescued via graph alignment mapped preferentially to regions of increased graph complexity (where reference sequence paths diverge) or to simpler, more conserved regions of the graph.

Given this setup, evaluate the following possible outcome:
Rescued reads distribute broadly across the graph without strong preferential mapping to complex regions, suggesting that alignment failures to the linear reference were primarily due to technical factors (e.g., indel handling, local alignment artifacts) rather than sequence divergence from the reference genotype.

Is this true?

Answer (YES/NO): NO